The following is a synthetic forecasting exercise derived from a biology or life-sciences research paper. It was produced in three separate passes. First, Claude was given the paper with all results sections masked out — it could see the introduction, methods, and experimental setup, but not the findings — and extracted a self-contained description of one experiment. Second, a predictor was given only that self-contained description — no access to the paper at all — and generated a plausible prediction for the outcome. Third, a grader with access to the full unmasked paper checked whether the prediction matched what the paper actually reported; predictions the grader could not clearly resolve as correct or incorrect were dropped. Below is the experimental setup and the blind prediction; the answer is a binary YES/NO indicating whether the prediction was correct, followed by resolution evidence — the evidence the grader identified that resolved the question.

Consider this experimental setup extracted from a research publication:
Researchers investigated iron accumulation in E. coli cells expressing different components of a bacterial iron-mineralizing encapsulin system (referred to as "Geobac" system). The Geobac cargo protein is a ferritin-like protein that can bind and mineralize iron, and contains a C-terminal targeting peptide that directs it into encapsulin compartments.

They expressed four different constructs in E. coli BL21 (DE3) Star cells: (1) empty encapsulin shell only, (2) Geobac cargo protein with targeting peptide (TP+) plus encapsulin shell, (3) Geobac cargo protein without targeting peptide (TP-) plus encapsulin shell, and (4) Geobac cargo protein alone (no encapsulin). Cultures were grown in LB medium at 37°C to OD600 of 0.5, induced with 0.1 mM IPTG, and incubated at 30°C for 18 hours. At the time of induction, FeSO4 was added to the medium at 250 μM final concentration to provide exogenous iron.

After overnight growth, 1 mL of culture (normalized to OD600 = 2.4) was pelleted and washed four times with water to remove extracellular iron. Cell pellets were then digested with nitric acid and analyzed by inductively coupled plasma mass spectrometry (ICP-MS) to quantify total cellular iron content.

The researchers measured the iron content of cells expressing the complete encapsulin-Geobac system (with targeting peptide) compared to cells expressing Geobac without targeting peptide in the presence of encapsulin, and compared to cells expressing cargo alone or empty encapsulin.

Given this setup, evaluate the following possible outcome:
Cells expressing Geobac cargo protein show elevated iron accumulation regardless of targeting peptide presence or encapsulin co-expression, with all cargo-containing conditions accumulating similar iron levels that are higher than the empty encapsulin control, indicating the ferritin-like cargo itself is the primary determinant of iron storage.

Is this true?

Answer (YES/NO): NO